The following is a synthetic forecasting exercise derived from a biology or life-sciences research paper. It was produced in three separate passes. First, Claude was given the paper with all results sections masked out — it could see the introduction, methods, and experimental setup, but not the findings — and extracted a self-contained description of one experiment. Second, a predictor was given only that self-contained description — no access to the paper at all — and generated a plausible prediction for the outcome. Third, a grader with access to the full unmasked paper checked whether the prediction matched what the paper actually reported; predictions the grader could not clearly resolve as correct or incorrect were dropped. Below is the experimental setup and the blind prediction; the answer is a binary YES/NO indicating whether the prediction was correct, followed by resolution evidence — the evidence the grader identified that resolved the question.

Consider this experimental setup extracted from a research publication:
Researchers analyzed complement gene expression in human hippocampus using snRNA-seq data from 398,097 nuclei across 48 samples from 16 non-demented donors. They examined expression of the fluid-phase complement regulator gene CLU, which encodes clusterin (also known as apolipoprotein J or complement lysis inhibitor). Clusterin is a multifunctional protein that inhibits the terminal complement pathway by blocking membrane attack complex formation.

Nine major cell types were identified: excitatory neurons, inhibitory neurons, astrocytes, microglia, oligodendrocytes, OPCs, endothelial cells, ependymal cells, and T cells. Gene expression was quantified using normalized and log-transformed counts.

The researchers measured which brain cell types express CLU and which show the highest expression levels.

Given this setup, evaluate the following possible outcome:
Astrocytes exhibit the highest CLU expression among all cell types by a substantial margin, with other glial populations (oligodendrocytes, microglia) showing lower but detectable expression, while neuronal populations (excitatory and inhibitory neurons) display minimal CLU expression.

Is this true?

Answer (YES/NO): NO